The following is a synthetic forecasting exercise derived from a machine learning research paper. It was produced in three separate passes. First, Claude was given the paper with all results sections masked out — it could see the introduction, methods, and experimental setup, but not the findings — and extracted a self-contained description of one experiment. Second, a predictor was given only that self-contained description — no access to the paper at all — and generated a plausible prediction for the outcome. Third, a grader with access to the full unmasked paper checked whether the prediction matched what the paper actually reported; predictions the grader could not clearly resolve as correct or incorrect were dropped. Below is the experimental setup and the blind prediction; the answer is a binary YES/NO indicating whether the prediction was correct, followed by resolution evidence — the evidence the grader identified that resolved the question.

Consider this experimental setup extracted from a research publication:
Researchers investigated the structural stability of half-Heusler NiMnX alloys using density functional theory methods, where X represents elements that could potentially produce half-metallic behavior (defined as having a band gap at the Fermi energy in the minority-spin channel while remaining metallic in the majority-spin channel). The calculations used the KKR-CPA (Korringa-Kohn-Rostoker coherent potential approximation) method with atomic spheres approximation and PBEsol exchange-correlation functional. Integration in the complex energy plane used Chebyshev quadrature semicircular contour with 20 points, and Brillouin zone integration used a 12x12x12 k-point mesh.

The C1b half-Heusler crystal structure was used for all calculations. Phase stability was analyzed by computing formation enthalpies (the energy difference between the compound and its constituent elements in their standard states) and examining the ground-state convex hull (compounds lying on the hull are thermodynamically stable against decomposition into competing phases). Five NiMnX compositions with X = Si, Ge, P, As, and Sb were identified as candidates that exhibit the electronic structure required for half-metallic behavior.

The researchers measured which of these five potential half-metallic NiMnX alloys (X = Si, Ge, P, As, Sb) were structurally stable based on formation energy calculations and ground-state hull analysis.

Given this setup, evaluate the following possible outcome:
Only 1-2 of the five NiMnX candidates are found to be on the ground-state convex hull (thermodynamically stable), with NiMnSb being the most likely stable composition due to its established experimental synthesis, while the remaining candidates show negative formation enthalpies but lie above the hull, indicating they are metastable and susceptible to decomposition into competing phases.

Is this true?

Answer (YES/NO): YES